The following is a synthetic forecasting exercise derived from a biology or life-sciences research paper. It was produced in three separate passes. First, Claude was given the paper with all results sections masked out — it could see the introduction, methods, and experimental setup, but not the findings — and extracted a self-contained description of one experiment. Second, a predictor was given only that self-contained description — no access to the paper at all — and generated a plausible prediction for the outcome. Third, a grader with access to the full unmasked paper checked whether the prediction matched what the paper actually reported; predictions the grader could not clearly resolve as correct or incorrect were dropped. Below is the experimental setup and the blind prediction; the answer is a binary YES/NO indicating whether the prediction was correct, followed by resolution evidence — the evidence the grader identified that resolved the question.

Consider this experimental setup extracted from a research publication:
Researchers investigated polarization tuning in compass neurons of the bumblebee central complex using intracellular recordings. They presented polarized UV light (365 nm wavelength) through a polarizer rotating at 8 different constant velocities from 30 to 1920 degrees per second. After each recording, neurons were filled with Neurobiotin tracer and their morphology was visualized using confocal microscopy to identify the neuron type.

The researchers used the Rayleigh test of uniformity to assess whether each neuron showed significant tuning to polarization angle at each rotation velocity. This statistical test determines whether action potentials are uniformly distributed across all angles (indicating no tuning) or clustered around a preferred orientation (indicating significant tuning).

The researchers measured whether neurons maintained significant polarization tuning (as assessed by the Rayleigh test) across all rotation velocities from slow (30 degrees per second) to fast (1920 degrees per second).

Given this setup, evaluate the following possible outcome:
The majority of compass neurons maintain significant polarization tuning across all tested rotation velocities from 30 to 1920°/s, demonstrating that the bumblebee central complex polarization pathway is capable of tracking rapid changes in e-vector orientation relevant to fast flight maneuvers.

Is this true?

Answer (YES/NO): NO